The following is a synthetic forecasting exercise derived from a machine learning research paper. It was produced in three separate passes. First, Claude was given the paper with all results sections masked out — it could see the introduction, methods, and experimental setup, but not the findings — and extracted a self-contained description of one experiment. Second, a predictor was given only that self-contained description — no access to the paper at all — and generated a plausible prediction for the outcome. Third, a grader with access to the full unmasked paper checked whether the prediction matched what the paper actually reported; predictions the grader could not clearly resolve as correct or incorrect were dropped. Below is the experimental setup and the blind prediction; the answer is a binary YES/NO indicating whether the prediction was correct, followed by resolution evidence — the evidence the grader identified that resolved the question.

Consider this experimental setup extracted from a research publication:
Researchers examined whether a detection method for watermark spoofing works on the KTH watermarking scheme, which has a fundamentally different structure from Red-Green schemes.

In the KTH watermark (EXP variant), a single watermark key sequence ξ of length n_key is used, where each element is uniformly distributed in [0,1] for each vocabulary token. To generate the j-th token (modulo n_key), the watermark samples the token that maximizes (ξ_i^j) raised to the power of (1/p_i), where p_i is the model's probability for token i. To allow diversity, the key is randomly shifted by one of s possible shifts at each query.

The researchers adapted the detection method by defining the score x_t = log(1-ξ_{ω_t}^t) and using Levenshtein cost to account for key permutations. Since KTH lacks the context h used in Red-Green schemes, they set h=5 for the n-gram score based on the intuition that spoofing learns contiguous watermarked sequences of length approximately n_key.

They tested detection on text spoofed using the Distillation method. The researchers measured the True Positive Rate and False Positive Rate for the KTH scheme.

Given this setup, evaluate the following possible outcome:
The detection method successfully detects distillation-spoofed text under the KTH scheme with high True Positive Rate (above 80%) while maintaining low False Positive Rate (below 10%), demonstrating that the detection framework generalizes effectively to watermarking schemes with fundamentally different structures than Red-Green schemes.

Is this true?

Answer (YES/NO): NO